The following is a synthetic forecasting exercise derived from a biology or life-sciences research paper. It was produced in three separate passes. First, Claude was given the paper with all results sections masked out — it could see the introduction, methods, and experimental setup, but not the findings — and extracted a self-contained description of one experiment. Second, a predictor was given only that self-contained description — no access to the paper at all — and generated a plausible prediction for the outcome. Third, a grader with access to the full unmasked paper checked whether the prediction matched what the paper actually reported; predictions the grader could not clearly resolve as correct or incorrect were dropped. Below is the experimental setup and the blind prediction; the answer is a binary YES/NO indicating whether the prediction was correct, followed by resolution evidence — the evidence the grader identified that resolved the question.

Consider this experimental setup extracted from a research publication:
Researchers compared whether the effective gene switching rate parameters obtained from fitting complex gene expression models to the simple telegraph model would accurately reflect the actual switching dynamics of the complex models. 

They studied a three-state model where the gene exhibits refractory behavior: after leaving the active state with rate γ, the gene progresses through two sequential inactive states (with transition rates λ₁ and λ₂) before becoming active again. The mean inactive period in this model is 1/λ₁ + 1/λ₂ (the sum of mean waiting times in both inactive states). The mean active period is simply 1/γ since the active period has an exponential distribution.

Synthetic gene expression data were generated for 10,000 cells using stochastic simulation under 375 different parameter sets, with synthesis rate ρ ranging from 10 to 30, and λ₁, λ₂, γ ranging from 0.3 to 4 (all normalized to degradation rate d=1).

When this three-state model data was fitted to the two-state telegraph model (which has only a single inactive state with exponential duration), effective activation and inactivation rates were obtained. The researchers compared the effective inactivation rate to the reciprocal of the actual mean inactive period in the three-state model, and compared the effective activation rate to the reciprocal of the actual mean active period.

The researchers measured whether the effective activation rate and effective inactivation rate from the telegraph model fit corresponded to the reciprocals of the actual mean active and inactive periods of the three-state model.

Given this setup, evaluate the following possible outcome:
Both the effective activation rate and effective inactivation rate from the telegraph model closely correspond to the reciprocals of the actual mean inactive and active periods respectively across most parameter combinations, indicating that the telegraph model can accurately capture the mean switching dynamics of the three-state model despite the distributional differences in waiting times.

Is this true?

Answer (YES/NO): NO